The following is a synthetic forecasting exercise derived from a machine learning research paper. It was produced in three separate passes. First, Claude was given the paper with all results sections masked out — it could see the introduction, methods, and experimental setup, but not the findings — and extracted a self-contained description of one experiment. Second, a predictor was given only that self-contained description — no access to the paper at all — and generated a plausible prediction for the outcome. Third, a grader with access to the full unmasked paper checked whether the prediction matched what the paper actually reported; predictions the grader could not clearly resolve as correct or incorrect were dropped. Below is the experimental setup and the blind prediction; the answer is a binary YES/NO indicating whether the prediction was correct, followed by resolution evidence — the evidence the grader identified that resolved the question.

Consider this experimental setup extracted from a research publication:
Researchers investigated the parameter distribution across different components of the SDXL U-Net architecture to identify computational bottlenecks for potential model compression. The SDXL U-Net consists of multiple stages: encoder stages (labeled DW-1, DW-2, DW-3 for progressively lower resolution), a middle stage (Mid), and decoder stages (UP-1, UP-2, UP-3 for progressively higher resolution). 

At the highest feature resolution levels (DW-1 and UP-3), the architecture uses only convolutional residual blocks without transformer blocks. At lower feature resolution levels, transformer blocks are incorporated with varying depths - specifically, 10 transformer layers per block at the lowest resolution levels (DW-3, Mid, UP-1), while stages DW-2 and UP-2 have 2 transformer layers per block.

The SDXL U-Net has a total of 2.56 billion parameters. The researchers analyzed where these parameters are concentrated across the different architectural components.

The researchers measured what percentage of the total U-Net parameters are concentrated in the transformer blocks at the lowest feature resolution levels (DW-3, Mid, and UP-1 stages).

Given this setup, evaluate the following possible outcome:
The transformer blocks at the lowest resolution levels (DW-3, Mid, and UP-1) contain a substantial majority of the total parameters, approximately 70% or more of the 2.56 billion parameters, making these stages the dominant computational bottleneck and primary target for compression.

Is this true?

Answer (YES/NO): YES